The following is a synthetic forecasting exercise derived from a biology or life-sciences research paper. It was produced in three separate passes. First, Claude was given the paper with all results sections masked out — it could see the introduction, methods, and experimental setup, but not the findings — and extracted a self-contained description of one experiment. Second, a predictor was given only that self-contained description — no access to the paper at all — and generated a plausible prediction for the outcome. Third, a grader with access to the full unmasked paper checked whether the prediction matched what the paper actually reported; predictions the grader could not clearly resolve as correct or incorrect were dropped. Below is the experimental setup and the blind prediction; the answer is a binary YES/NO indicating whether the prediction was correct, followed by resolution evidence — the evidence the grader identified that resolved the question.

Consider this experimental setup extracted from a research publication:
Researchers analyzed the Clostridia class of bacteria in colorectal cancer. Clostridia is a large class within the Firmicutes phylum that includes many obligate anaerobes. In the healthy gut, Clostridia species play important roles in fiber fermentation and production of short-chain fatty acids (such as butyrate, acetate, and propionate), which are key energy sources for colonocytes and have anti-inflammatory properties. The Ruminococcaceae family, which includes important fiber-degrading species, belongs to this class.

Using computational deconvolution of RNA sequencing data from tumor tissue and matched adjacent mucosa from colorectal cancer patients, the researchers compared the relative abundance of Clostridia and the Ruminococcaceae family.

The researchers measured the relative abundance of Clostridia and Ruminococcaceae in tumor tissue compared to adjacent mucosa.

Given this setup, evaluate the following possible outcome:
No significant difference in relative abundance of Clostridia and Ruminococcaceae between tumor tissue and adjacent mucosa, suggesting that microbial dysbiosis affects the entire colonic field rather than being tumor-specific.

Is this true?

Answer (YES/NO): NO